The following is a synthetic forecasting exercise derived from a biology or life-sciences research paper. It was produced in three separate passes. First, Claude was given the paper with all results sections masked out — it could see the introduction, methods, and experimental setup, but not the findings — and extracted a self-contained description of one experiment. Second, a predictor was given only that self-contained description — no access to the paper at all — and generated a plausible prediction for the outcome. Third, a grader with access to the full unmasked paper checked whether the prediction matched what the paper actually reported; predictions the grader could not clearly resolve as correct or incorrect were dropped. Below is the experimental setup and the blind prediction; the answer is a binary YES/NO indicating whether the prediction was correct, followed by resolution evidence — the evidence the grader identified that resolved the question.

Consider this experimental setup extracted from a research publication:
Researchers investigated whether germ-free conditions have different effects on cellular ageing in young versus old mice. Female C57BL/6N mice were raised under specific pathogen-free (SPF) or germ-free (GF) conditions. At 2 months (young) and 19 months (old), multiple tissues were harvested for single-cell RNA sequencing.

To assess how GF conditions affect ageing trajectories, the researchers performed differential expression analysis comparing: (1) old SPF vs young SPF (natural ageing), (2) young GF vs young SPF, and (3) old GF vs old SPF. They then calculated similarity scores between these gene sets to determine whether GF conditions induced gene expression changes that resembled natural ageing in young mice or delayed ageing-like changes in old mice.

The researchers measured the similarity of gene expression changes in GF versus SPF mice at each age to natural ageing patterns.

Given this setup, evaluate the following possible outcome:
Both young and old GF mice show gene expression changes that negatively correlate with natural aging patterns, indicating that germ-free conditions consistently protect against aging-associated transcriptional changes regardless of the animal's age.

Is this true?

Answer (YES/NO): NO